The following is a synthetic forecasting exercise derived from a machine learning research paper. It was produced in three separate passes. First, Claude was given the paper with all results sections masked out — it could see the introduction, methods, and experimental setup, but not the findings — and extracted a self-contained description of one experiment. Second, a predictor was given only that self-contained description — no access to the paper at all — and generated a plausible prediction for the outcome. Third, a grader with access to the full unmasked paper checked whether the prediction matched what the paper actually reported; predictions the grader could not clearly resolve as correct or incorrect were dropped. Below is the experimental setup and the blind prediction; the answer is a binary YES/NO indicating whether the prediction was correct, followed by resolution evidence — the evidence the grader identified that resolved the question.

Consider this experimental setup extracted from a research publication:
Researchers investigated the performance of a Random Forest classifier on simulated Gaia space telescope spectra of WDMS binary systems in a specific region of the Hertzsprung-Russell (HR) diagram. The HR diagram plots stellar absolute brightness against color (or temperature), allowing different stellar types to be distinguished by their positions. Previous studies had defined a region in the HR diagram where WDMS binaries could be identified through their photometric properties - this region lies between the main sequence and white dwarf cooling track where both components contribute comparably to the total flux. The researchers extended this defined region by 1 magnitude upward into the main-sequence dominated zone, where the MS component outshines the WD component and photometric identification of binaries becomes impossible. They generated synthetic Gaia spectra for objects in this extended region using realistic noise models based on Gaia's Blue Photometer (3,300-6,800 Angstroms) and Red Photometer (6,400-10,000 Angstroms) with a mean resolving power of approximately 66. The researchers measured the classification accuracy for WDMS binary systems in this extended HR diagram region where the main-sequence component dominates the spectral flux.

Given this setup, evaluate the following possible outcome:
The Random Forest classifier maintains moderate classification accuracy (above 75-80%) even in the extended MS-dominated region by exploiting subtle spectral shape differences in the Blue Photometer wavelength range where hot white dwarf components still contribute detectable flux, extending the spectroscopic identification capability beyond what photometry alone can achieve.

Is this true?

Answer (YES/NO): NO